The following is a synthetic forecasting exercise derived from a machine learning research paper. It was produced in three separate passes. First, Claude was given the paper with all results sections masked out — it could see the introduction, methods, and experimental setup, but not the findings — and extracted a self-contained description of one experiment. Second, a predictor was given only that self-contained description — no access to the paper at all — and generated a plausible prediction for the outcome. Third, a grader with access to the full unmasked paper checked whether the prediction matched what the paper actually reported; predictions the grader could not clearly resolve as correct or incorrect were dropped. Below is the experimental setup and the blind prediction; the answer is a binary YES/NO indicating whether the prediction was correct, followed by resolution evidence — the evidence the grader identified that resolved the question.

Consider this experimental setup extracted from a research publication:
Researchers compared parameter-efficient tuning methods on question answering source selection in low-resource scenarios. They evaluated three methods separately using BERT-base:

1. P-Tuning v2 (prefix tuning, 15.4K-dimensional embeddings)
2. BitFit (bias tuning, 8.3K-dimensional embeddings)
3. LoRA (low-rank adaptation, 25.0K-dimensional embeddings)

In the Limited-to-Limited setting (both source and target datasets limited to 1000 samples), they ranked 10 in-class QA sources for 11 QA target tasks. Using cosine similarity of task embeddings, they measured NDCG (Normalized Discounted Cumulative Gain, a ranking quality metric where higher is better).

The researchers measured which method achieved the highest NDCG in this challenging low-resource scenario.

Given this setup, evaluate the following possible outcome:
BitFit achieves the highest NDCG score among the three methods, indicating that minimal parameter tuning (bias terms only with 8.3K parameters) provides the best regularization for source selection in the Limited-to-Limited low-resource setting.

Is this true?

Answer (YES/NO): NO